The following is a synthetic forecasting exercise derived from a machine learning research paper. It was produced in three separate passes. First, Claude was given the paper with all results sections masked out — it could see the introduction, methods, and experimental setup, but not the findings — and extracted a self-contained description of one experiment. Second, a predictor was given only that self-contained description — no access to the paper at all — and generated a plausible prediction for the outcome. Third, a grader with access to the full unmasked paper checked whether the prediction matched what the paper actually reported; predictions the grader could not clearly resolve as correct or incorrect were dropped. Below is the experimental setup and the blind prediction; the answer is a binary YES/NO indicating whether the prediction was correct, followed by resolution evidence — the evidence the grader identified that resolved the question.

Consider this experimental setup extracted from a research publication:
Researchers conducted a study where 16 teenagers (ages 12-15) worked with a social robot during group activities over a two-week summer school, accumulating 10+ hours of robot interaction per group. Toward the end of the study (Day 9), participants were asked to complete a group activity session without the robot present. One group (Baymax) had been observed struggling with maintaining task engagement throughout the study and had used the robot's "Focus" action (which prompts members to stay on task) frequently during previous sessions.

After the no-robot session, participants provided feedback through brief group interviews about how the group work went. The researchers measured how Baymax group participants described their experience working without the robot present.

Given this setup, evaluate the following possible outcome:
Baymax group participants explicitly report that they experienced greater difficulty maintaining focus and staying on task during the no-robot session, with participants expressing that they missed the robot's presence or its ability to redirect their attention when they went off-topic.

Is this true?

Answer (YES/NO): YES